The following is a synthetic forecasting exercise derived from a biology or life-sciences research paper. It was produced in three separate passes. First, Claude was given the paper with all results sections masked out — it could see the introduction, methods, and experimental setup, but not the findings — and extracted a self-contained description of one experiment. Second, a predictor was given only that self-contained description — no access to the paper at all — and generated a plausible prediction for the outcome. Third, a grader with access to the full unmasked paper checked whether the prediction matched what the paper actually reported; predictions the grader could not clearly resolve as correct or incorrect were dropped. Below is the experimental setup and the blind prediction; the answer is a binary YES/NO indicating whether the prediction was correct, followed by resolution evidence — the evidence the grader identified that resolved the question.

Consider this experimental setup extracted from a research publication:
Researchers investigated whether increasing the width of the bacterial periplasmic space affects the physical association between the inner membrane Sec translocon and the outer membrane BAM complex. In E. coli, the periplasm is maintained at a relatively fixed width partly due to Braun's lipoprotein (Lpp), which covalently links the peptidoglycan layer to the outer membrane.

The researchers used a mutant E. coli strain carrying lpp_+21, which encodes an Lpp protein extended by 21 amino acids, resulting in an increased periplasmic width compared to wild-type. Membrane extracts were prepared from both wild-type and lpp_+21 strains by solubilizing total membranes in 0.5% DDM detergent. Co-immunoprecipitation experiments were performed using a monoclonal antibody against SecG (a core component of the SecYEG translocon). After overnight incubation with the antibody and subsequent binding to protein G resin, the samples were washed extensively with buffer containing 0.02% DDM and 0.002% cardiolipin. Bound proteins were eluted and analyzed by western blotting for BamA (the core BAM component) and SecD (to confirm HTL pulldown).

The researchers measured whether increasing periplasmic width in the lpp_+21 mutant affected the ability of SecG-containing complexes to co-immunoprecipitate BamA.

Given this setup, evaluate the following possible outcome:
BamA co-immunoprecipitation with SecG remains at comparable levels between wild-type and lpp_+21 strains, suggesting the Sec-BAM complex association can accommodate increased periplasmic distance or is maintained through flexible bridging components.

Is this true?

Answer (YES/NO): NO